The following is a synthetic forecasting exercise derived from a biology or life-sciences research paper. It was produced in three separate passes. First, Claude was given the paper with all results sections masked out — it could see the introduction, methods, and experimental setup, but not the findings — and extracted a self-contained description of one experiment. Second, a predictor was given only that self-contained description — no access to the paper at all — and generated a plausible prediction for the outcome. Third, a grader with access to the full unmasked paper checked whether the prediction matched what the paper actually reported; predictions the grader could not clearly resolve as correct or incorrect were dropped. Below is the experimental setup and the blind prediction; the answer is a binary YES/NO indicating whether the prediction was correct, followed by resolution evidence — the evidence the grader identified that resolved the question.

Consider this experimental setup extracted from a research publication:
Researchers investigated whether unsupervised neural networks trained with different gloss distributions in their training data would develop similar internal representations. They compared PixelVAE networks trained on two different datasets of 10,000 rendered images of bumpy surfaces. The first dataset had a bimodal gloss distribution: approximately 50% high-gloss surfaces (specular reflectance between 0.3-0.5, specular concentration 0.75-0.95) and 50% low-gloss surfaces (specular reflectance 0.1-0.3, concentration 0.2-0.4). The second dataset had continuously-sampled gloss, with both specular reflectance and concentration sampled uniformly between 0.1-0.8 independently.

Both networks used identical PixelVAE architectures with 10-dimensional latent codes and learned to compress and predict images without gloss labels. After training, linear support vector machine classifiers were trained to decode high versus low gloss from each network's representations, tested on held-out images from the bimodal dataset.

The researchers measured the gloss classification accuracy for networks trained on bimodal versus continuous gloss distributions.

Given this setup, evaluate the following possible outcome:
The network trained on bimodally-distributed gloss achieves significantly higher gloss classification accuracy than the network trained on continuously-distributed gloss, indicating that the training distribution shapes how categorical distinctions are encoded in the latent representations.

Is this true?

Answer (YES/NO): NO